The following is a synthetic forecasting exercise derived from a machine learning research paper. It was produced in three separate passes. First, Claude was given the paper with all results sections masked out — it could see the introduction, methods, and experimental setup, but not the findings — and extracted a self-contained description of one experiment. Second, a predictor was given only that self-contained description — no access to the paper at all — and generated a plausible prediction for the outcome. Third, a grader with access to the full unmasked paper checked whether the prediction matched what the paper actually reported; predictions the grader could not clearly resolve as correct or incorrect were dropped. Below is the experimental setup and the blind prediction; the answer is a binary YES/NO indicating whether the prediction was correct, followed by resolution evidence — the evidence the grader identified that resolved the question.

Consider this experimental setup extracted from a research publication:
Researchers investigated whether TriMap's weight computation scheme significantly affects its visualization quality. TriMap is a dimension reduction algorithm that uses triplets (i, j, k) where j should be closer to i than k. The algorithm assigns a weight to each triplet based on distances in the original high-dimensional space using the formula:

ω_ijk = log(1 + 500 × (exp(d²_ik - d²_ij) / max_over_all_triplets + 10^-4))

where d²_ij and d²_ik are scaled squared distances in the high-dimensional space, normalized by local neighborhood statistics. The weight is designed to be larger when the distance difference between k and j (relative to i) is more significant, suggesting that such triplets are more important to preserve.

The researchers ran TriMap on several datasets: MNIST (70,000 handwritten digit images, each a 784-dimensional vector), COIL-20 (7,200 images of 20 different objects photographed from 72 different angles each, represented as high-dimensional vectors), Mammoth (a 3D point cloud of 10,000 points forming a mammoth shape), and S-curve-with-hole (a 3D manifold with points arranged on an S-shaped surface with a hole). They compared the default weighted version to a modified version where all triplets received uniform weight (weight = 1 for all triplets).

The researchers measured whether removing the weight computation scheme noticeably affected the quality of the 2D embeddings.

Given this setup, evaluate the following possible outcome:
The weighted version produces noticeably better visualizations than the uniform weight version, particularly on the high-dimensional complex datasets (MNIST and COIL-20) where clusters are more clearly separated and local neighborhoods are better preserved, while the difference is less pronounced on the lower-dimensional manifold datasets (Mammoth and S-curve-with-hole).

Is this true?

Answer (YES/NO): NO